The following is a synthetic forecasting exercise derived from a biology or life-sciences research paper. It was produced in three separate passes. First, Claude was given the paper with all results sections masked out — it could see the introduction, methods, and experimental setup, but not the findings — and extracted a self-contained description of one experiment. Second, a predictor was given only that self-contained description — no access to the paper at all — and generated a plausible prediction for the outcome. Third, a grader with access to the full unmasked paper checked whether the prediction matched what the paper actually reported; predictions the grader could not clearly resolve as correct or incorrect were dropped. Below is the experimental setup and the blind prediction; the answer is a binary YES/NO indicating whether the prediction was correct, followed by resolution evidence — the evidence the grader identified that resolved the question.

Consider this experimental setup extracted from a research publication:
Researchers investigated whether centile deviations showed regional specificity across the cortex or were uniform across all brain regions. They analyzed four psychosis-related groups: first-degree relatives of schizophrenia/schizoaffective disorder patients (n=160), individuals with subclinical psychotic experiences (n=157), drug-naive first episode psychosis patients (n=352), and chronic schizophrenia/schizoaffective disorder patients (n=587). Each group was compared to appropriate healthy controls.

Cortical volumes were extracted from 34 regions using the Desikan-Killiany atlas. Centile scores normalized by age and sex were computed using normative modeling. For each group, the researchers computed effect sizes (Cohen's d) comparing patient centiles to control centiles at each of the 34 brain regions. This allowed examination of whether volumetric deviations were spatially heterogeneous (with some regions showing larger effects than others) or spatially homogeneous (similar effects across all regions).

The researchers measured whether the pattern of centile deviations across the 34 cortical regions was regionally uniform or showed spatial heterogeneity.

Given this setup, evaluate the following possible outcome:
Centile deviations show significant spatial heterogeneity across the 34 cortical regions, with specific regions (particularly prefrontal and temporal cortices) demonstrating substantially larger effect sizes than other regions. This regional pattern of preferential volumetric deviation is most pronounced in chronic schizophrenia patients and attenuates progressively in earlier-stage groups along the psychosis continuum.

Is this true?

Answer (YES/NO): NO